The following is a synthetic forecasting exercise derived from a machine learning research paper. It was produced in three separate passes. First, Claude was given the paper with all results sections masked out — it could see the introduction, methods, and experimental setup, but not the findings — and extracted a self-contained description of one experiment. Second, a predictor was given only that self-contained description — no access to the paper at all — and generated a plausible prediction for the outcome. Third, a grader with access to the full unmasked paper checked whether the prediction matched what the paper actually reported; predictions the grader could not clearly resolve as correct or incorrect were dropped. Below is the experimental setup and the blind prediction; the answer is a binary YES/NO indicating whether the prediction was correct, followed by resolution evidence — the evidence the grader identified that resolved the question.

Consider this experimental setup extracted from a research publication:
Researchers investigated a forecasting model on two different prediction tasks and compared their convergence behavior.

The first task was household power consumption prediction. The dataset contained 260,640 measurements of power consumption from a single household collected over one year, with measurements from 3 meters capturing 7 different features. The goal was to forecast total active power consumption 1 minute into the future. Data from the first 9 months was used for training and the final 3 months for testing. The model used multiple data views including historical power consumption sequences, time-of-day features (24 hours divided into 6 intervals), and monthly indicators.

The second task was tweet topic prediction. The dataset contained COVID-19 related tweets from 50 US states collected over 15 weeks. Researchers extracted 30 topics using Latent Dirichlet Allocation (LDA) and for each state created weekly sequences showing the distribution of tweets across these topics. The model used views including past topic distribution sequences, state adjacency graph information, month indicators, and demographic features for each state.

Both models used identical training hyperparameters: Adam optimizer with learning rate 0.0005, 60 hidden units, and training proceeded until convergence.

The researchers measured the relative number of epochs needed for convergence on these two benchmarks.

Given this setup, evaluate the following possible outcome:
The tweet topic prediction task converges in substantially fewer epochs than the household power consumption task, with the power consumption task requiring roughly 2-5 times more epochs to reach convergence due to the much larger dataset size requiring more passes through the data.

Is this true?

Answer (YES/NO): NO